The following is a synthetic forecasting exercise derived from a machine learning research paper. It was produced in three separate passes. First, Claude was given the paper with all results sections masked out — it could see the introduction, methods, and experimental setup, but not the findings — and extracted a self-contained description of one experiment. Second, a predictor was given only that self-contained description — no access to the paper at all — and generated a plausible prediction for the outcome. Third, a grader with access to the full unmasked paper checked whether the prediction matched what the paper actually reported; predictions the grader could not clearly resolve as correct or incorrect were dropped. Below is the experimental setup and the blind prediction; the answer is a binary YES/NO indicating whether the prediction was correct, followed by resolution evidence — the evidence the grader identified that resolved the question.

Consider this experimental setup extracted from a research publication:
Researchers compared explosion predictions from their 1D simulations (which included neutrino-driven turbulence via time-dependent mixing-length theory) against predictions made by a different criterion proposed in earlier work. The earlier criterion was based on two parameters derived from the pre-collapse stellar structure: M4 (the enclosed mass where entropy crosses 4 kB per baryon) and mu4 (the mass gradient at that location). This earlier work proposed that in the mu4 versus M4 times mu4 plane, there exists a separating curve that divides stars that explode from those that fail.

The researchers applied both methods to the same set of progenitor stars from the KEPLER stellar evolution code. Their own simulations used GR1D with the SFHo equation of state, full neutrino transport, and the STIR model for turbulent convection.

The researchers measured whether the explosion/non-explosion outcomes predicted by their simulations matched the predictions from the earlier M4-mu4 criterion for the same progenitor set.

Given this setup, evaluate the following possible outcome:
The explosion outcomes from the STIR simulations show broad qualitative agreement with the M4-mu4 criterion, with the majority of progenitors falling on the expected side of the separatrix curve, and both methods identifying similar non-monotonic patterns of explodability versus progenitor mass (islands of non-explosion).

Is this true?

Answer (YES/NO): NO